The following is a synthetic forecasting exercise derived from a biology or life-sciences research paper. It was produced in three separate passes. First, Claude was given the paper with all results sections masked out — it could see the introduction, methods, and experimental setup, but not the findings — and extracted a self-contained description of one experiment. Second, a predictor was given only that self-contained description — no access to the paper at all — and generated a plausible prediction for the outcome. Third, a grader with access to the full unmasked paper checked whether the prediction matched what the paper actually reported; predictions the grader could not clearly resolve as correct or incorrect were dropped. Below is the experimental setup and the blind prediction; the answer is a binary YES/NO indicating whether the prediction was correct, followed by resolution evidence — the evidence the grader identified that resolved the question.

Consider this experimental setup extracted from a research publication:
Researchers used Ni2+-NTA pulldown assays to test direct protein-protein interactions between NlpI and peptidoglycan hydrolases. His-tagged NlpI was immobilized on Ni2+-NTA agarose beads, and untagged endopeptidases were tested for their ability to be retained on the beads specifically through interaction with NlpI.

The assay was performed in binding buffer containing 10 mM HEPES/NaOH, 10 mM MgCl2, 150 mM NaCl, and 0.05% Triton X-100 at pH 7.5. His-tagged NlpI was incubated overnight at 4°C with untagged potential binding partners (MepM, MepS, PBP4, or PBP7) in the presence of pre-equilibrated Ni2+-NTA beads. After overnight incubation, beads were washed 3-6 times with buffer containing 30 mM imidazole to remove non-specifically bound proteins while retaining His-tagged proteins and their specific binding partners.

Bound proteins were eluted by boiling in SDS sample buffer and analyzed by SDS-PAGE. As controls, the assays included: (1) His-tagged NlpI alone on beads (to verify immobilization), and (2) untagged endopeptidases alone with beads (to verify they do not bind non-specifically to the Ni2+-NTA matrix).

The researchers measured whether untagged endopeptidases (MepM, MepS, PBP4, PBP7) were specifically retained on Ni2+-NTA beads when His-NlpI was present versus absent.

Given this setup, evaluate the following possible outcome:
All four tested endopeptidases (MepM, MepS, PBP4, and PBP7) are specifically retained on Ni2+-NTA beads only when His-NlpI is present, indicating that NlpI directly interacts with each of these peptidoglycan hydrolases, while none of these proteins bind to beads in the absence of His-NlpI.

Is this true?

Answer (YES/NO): YES